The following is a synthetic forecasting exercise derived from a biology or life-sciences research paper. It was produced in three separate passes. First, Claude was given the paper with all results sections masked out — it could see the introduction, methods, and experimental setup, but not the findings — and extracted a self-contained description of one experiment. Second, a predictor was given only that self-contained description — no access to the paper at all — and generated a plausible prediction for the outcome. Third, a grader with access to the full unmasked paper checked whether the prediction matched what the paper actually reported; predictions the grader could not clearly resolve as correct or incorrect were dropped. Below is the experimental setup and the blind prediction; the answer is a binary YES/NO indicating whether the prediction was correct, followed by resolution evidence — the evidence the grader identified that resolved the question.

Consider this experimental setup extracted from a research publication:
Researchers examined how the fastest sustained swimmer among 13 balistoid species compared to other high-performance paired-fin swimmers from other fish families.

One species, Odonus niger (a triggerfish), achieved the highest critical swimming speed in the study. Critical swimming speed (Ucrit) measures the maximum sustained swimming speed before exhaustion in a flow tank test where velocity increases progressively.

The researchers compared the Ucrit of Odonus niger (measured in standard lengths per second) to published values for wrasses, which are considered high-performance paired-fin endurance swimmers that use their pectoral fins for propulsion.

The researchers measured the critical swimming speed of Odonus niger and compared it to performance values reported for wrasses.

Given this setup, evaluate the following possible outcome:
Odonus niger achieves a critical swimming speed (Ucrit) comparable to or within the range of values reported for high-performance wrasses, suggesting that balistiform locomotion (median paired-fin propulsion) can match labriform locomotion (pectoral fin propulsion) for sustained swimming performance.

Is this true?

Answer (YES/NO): YES